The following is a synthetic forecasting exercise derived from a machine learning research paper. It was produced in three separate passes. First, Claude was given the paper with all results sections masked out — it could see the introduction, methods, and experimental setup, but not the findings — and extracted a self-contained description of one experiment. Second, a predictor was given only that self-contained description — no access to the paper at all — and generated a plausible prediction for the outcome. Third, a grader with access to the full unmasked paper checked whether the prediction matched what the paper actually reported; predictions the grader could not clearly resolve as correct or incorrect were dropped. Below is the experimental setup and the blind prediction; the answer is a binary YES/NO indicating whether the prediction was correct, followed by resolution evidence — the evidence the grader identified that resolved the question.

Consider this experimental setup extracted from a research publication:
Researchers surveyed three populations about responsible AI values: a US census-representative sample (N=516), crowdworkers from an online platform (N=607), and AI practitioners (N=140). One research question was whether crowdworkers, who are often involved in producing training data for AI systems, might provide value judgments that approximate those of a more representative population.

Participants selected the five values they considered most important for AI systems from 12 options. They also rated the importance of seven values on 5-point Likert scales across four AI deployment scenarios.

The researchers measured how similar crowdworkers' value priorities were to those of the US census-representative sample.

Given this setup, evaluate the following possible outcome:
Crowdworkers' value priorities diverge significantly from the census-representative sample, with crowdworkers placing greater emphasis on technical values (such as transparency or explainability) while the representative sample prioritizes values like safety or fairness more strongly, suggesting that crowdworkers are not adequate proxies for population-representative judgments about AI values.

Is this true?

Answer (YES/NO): NO